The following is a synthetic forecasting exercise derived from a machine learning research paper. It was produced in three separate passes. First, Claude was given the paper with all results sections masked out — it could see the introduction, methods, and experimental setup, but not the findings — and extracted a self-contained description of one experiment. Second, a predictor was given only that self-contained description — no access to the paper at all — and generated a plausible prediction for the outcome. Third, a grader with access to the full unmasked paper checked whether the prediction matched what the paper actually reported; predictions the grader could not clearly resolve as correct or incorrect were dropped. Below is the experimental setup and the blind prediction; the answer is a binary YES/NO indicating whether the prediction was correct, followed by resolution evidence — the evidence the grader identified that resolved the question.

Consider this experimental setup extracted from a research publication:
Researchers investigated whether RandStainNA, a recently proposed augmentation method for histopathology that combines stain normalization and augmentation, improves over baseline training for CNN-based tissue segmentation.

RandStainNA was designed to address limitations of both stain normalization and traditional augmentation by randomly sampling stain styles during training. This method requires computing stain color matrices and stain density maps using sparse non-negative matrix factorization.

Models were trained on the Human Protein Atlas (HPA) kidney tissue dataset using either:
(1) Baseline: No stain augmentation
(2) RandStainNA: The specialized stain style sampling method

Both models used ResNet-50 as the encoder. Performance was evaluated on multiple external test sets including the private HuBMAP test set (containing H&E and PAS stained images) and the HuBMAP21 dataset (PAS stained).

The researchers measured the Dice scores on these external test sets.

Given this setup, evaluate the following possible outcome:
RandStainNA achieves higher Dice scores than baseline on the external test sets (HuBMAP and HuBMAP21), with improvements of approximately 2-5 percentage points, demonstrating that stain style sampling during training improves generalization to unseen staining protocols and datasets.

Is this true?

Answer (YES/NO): NO